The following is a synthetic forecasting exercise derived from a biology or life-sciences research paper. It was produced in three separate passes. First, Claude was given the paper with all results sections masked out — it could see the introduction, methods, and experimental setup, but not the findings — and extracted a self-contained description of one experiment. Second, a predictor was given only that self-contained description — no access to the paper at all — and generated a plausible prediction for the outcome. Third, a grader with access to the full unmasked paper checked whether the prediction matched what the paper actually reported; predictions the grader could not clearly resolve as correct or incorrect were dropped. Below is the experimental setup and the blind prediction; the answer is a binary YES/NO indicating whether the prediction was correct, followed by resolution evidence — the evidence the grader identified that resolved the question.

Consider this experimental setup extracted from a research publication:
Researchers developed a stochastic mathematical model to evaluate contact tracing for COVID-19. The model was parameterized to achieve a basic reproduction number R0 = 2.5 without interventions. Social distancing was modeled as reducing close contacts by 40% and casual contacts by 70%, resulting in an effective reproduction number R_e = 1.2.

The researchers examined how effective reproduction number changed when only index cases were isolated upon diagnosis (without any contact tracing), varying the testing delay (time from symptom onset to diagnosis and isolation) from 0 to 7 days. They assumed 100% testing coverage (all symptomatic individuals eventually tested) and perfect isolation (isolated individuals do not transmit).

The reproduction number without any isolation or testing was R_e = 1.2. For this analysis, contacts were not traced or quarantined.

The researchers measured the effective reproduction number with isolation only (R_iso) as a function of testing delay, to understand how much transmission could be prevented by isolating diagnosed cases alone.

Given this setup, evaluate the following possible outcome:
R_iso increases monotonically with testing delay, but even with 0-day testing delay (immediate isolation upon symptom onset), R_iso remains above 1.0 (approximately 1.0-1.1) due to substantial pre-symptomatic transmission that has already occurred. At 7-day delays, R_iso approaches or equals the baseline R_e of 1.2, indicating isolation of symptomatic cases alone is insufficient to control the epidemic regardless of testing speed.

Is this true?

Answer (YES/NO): NO